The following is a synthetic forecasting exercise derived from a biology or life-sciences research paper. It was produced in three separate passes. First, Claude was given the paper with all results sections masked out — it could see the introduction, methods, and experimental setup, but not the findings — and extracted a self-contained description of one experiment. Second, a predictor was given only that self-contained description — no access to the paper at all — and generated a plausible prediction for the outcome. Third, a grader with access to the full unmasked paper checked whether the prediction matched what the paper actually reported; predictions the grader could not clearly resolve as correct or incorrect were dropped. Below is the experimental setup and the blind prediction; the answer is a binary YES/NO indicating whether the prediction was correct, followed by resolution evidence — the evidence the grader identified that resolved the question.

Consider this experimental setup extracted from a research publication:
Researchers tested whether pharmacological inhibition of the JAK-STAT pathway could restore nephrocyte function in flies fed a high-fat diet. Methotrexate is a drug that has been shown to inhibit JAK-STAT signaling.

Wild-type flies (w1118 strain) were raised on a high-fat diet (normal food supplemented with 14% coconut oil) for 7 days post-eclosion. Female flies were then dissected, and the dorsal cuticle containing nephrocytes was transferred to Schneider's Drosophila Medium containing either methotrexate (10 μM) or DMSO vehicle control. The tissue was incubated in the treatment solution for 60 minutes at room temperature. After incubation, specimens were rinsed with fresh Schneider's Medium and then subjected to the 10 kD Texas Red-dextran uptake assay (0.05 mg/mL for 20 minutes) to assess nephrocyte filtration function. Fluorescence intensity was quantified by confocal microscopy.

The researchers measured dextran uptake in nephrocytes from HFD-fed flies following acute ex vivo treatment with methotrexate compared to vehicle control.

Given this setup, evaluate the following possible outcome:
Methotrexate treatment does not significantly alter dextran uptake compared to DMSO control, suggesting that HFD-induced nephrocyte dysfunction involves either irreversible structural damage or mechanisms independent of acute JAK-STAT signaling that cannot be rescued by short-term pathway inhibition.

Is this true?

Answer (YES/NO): NO